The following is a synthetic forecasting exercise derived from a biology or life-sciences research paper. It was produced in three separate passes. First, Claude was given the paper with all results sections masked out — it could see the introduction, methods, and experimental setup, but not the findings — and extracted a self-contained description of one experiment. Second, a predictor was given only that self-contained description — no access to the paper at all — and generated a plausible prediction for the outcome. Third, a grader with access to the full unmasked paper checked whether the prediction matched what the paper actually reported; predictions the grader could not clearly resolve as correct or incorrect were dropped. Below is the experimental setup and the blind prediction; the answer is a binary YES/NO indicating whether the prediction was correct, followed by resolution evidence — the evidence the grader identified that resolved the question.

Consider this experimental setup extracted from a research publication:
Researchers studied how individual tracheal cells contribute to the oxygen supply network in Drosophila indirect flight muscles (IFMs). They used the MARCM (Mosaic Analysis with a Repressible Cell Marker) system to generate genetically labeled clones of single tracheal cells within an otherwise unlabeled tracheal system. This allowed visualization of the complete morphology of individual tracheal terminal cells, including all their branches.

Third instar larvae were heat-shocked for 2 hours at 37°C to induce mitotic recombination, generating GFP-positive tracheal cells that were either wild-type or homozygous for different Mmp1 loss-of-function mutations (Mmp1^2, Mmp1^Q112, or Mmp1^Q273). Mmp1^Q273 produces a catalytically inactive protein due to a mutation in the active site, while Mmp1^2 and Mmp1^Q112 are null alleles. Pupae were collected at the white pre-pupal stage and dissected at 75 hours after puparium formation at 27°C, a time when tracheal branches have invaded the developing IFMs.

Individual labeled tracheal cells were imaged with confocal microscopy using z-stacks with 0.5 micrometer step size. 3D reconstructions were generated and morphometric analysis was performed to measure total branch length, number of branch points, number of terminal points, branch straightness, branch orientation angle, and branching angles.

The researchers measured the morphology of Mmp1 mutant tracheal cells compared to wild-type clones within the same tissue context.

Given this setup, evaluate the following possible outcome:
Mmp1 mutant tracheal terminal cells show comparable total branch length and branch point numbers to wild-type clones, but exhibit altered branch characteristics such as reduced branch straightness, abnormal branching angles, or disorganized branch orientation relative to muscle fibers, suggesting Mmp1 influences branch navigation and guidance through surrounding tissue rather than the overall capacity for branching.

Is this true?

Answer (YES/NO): NO